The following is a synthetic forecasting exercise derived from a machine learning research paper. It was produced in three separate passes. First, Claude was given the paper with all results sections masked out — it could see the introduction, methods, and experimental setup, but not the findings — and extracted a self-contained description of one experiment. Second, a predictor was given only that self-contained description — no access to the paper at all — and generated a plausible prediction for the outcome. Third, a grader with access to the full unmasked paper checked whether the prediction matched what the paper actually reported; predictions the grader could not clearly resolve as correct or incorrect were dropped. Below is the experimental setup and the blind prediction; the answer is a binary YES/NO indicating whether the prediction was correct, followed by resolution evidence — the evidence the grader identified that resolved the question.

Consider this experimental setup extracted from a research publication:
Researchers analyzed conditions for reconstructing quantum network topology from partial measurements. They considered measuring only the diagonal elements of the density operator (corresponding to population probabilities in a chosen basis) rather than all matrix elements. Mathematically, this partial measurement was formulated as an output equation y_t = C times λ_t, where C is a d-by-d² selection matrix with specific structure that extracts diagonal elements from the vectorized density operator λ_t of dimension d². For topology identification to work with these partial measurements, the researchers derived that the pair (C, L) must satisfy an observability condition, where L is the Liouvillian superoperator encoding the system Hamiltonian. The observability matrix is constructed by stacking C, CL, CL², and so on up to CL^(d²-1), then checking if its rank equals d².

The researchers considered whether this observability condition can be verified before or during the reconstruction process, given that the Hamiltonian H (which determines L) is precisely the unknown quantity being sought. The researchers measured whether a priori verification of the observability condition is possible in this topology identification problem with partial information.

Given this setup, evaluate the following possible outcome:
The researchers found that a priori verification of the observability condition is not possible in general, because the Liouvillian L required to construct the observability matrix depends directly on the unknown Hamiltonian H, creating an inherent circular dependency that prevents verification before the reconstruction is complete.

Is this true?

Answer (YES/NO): YES